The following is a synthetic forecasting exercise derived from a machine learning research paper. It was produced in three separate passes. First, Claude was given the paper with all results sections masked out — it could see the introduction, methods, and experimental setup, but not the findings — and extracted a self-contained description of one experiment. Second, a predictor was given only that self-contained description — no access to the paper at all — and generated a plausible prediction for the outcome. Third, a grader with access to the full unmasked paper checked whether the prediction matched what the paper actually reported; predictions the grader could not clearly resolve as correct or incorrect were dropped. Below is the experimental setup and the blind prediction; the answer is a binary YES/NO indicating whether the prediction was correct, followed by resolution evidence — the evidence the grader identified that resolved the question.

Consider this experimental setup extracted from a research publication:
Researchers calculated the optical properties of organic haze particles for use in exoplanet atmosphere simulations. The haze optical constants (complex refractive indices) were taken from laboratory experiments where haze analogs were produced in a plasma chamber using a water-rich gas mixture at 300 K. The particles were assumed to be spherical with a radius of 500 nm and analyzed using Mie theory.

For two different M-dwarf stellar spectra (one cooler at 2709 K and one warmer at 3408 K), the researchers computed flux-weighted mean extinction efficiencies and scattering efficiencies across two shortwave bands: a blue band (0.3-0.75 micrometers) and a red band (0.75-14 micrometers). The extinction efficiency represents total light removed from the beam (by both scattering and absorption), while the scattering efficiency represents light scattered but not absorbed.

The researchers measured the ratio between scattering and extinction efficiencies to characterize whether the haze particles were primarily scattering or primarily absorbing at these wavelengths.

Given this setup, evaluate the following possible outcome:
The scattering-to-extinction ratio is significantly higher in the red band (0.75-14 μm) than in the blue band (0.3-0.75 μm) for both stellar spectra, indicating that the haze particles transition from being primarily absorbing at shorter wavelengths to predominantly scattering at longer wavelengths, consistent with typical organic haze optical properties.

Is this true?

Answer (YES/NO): NO